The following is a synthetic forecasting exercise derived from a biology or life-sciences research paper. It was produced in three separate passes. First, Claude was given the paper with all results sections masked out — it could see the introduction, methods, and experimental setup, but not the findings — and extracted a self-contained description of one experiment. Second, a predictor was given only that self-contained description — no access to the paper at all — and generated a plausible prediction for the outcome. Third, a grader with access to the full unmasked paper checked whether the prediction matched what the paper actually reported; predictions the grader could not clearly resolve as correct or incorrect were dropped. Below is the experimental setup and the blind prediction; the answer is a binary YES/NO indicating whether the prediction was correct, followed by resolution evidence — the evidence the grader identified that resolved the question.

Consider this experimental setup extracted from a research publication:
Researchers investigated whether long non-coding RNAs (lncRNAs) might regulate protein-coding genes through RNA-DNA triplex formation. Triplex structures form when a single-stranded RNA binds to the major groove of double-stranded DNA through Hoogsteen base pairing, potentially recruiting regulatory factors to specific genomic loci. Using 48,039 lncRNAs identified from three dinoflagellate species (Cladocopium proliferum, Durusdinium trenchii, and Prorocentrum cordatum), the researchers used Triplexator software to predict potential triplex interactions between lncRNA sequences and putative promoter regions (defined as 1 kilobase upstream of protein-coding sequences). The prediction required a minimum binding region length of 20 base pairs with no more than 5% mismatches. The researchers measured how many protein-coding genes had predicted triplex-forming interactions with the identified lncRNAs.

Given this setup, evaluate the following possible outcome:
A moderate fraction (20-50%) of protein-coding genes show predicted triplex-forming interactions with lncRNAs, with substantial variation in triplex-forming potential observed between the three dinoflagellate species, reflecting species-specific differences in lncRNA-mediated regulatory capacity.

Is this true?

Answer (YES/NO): NO